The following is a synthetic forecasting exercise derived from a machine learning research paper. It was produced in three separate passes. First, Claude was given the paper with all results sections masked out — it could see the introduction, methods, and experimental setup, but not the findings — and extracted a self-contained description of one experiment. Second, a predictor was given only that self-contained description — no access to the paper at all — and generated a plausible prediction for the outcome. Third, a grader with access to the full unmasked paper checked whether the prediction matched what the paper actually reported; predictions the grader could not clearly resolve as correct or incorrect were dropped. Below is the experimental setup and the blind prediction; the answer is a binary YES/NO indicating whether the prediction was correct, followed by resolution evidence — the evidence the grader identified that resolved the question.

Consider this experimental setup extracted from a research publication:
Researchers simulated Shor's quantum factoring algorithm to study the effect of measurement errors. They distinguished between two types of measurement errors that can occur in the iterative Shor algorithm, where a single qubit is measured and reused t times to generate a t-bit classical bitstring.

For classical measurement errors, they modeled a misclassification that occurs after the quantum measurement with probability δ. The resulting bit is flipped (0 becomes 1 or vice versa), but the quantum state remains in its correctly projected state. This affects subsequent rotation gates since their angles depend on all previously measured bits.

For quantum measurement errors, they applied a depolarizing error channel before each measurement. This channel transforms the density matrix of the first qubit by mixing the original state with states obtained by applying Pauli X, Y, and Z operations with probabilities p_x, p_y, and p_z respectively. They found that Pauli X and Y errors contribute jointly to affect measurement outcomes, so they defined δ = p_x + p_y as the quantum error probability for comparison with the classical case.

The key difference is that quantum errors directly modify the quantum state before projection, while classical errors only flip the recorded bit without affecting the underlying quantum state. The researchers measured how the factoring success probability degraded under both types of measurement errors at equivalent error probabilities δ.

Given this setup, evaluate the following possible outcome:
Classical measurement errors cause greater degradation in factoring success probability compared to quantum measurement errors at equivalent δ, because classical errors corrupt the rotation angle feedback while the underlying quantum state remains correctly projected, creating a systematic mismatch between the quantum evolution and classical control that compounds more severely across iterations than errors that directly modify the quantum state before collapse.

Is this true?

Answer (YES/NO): NO